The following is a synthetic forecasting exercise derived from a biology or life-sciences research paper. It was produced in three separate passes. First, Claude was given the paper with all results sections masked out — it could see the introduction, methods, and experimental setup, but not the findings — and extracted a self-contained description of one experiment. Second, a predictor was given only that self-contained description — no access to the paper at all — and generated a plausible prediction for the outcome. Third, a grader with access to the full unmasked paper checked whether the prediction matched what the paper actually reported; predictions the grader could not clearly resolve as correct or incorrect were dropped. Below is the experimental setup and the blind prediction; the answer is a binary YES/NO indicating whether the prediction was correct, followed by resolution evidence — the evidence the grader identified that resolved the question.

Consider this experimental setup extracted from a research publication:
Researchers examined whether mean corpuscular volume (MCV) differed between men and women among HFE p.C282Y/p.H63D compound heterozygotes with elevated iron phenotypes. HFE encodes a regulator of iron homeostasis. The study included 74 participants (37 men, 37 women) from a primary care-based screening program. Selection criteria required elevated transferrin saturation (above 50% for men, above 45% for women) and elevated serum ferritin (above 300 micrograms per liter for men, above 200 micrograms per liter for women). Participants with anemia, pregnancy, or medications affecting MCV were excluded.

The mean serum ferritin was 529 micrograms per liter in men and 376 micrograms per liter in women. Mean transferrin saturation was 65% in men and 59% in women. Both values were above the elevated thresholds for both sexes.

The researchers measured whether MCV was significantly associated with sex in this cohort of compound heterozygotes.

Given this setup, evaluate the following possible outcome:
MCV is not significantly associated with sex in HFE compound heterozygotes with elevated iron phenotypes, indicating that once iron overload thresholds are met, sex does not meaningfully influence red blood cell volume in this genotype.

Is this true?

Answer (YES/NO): YES